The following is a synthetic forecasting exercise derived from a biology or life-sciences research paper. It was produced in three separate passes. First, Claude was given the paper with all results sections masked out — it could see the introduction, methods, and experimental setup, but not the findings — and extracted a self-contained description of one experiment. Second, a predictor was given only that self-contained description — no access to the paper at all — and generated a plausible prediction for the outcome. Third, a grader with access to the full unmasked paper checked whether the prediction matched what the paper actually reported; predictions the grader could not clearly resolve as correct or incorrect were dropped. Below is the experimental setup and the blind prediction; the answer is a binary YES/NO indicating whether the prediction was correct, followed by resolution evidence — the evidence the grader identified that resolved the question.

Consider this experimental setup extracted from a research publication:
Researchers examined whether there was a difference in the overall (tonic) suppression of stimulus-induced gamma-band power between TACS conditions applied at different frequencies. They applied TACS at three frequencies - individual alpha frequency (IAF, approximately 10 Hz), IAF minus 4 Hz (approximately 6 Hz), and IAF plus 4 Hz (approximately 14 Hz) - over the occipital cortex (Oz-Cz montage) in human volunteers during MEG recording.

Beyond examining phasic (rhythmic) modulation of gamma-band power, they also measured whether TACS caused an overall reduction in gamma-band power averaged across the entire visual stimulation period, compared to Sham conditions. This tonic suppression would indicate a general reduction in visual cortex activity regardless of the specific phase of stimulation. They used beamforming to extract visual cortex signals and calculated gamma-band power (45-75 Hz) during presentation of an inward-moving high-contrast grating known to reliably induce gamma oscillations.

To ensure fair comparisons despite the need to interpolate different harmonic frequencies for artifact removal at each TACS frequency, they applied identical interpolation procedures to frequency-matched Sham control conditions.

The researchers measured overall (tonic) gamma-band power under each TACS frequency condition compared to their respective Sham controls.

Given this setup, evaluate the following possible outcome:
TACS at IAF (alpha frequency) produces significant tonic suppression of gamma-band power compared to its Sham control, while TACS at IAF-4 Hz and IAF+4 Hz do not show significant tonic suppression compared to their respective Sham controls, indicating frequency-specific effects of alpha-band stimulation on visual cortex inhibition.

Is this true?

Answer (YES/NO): NO